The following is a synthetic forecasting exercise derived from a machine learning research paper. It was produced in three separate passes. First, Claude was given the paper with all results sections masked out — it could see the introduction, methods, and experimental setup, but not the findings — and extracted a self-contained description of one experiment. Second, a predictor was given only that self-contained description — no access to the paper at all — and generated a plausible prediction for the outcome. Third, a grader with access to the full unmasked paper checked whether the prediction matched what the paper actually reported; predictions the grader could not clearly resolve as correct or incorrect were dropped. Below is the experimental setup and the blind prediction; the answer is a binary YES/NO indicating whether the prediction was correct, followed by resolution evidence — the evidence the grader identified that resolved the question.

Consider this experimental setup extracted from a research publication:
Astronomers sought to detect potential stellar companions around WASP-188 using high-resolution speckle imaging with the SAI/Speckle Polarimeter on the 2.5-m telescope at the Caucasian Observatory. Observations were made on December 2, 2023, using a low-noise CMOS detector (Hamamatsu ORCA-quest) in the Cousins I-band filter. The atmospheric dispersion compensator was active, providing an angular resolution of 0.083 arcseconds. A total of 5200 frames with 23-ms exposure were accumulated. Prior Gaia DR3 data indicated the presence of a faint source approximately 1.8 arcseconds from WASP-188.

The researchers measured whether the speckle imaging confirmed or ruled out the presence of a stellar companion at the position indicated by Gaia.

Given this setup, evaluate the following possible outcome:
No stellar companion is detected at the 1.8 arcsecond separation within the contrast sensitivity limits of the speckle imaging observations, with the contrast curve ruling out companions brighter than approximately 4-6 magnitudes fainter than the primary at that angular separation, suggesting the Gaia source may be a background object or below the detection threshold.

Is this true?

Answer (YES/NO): NO